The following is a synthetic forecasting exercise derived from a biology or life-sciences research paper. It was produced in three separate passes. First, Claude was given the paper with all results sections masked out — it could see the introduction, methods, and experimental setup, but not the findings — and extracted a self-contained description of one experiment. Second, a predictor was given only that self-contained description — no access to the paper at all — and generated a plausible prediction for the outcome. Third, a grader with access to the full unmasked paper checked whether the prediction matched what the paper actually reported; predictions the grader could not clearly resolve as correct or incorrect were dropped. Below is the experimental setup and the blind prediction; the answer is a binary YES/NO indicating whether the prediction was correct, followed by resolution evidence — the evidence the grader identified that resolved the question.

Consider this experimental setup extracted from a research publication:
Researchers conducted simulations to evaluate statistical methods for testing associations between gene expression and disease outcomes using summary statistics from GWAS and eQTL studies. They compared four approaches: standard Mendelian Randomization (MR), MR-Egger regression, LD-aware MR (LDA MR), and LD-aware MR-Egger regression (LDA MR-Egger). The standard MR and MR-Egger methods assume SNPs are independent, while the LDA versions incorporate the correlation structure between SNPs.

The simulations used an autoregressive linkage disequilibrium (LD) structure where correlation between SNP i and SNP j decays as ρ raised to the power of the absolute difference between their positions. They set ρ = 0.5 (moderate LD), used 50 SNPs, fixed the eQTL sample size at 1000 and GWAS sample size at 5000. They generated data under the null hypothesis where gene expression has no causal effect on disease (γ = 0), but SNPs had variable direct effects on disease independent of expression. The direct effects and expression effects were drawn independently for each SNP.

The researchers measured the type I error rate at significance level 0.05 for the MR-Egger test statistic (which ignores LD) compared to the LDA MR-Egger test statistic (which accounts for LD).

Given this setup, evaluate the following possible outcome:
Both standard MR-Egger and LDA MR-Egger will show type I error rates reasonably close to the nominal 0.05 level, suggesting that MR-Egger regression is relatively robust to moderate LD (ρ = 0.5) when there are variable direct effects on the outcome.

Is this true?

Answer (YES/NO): NO